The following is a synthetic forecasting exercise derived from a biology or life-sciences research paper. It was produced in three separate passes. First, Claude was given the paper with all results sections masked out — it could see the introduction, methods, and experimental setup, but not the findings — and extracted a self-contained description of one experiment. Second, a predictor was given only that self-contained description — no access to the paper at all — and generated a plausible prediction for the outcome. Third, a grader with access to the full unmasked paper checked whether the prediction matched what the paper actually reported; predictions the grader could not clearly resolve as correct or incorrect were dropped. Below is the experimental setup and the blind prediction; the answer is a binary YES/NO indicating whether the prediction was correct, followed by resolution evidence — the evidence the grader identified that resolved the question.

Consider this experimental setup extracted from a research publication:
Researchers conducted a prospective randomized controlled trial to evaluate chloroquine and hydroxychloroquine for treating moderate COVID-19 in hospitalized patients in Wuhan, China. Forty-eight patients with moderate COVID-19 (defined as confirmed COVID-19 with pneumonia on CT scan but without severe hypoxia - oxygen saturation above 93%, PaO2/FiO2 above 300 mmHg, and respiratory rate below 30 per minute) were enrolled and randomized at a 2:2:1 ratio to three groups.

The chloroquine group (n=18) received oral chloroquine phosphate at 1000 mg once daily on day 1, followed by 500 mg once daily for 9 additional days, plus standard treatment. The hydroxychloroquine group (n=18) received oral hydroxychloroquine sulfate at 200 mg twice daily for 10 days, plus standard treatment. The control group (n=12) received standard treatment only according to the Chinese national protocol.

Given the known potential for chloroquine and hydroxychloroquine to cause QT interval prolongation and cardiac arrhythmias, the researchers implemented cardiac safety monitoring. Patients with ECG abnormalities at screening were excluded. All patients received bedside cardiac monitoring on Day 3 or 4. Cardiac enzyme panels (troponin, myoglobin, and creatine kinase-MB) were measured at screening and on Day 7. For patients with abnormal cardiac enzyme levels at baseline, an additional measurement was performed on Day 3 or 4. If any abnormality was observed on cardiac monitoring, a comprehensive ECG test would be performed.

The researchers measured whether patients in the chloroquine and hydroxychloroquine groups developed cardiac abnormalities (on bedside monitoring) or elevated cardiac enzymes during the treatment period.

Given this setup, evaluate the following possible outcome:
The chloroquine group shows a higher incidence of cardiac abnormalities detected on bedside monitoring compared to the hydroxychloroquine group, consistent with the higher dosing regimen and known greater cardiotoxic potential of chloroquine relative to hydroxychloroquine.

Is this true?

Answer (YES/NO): NO